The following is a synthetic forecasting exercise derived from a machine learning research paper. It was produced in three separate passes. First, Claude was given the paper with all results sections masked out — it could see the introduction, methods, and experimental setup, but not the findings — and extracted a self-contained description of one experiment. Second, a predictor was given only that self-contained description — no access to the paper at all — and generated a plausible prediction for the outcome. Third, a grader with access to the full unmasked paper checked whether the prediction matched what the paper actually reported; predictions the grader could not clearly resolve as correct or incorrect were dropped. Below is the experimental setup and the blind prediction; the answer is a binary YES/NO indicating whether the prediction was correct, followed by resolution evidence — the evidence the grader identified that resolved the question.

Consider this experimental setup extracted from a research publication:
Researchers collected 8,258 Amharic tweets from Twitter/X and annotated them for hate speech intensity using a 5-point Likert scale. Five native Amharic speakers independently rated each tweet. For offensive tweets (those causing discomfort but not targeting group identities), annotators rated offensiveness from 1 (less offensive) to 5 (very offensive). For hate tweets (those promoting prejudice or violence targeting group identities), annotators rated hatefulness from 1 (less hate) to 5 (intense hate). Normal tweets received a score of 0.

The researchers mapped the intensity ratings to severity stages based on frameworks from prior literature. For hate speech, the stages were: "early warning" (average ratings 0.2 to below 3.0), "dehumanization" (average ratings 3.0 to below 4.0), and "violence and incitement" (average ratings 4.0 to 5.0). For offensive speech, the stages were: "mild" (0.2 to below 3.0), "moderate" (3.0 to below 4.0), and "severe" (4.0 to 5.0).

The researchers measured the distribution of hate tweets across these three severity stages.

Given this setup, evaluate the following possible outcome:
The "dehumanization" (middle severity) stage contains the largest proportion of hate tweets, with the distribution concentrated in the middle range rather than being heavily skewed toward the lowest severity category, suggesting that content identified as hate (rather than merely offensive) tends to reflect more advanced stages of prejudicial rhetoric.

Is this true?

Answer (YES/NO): NO